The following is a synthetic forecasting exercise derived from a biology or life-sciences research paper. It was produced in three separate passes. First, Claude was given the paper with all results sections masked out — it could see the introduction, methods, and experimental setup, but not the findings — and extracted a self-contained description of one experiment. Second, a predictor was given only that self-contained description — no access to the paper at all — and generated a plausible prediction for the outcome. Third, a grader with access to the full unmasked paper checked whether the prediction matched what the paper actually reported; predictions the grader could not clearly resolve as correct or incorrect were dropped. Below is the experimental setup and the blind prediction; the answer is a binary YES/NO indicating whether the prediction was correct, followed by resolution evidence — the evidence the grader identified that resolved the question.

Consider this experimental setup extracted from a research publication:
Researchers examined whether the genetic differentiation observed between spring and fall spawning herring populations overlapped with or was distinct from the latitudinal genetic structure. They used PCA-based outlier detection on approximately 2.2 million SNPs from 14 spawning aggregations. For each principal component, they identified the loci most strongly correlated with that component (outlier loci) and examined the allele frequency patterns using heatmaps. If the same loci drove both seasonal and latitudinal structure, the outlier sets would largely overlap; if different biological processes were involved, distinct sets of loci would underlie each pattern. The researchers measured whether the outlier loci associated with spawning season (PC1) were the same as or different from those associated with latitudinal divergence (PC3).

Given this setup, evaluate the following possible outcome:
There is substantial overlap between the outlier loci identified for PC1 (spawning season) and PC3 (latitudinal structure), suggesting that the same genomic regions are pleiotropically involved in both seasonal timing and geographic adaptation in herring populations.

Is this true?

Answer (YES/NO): NO